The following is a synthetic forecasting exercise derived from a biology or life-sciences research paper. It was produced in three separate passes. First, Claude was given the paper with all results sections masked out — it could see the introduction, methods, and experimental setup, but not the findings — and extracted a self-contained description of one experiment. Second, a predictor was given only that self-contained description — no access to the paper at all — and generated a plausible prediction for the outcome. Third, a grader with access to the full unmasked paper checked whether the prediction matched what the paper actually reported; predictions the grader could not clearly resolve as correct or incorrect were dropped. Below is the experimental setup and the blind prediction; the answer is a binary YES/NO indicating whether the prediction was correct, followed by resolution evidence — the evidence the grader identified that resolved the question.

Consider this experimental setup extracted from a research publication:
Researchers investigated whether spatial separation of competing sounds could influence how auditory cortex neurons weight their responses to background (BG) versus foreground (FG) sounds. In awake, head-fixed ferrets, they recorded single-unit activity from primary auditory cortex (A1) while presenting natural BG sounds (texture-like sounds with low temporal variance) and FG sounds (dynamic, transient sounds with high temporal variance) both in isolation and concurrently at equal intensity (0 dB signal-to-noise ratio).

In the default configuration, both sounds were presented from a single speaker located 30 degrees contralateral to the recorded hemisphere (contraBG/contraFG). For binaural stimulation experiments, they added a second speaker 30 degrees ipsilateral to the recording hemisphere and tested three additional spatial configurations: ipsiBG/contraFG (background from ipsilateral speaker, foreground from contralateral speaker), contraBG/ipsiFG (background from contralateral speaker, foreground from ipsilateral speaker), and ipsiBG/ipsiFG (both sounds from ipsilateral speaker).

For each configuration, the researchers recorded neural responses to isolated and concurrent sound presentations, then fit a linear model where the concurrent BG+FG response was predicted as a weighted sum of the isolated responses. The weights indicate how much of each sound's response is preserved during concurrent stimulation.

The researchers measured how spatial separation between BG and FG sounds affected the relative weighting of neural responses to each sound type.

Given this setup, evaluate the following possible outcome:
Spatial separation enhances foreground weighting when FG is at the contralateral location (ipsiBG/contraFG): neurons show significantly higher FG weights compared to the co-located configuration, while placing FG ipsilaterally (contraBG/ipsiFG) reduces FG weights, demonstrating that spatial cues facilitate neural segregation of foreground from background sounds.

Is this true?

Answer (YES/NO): YES